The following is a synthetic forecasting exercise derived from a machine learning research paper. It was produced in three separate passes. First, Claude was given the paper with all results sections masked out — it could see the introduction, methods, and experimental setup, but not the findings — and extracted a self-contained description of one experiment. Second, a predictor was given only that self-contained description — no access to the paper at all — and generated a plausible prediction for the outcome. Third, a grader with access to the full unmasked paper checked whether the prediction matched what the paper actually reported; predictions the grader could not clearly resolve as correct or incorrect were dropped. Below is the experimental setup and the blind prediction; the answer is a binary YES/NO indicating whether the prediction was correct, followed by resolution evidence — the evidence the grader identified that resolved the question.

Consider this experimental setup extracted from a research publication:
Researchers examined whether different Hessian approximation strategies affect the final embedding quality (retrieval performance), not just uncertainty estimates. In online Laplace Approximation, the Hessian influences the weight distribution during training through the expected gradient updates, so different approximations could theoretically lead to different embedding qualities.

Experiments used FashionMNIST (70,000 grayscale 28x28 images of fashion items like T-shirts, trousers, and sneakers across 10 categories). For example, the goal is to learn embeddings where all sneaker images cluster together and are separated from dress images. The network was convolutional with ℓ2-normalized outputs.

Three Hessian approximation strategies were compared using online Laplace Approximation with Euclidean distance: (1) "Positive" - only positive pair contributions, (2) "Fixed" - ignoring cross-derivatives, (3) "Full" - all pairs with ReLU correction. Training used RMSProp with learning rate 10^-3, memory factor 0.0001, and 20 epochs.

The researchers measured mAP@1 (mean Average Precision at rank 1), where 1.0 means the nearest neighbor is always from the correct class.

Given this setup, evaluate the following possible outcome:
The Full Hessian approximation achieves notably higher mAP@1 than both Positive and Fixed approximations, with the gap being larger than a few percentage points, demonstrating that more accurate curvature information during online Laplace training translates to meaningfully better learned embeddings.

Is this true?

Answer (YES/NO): NO